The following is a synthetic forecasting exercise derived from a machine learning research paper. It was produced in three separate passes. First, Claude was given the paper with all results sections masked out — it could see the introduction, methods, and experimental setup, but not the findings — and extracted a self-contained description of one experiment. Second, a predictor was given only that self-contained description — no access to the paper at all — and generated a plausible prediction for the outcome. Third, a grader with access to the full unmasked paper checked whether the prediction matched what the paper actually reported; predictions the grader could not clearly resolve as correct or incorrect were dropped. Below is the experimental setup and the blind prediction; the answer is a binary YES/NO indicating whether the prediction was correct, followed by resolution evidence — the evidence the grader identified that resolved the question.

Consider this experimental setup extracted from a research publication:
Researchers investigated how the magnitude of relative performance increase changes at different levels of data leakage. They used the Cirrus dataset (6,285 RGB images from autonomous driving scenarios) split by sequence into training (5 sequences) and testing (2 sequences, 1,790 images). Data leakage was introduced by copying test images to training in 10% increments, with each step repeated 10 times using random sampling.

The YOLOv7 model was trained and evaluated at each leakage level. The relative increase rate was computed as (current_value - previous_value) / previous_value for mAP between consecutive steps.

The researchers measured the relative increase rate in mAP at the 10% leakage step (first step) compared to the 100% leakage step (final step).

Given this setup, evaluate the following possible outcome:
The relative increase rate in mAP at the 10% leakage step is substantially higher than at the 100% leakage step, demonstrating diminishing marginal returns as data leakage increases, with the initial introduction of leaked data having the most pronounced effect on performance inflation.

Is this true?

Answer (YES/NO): YES